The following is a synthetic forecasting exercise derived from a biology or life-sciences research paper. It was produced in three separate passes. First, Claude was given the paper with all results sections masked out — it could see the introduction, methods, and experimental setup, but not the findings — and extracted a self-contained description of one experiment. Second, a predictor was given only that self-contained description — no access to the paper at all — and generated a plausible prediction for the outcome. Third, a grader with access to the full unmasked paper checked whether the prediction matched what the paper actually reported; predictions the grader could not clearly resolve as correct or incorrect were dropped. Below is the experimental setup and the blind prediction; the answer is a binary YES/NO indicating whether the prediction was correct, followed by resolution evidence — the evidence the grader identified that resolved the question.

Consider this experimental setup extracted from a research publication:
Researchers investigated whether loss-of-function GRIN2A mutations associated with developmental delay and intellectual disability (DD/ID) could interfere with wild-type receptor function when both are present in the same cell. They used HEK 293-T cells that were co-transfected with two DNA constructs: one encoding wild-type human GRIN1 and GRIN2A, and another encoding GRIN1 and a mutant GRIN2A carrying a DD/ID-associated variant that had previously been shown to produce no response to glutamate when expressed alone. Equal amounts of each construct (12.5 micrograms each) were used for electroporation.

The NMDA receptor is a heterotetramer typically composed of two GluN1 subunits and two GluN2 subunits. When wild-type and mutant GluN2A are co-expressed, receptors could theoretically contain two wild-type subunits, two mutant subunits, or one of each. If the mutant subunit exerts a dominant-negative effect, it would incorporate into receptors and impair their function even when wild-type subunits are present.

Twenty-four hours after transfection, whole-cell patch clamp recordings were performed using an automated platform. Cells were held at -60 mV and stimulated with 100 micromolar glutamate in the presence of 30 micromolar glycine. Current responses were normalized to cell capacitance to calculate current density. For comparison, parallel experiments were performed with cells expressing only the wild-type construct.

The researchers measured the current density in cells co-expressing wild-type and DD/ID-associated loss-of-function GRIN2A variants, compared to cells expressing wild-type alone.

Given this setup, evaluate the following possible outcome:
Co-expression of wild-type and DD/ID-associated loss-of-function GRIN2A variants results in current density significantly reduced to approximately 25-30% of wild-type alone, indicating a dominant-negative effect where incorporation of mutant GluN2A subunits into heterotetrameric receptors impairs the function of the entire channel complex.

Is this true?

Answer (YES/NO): NO